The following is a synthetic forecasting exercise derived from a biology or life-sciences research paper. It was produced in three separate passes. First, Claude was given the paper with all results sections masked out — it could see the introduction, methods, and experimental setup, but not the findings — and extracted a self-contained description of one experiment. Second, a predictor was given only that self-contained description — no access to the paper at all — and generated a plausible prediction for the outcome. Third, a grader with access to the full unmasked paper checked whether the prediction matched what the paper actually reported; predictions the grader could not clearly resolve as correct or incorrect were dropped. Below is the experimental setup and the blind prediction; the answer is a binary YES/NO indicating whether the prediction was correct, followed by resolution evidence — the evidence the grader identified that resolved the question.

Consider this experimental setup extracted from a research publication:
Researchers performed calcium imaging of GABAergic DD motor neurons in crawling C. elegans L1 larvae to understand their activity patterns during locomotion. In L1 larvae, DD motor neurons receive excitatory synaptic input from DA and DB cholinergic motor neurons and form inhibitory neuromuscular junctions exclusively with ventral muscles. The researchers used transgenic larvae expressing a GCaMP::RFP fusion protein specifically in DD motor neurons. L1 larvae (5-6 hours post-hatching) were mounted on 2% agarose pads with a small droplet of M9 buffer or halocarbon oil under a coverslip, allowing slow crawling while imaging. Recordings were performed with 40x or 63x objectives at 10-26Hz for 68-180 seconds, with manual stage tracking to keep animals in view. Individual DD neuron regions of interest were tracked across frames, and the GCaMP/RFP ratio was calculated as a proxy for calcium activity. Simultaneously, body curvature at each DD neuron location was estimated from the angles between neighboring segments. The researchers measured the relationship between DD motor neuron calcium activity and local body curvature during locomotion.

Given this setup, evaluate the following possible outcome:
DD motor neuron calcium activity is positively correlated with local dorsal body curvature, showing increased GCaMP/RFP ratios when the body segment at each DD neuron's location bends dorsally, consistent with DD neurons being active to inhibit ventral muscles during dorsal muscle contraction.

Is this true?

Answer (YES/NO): NO